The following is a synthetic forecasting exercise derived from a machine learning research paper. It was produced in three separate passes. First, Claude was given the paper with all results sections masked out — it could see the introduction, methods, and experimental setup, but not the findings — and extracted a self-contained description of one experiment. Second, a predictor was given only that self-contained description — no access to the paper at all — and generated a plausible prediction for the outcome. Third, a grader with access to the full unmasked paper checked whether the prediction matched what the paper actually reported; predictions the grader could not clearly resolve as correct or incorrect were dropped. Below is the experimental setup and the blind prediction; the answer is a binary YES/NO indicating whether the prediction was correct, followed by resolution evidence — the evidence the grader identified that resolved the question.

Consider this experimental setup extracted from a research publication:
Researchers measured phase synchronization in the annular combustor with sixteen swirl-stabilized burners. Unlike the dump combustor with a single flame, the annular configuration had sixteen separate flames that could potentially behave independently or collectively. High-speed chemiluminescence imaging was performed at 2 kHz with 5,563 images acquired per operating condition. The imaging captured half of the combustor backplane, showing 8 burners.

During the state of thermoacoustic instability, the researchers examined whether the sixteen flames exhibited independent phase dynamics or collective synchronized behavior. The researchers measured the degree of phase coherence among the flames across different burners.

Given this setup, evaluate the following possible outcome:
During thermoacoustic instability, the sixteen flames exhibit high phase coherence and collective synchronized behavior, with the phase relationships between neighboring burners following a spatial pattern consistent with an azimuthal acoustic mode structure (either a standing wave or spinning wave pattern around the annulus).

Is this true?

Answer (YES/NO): NO